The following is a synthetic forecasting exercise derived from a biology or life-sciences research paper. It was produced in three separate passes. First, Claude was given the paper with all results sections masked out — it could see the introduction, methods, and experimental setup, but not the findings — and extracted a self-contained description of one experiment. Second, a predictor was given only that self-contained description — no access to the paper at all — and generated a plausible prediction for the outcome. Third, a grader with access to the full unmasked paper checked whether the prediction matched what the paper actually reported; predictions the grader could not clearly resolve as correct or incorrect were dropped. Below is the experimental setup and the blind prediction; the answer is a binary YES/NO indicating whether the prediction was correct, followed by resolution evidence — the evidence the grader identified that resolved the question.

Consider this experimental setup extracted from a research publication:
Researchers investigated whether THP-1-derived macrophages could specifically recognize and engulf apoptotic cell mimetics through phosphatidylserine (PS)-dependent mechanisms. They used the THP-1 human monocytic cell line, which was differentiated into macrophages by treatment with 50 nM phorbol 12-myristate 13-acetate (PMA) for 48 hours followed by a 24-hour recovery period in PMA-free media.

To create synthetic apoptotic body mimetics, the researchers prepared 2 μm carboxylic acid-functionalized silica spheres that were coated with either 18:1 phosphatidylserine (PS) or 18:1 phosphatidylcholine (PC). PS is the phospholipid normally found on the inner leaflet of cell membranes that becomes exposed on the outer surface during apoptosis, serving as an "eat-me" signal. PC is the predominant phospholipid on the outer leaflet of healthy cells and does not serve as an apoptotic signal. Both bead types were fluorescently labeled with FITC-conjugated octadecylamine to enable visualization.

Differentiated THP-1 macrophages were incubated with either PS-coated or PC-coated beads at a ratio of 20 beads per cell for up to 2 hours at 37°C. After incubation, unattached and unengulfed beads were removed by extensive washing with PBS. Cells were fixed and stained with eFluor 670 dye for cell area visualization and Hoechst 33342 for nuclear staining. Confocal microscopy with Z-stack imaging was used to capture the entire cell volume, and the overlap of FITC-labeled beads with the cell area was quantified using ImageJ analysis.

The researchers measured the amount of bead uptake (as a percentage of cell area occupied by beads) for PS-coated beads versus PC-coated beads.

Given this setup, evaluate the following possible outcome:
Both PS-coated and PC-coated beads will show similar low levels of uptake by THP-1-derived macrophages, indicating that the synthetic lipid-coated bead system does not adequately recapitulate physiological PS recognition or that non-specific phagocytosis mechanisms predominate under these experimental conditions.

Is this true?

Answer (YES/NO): NO